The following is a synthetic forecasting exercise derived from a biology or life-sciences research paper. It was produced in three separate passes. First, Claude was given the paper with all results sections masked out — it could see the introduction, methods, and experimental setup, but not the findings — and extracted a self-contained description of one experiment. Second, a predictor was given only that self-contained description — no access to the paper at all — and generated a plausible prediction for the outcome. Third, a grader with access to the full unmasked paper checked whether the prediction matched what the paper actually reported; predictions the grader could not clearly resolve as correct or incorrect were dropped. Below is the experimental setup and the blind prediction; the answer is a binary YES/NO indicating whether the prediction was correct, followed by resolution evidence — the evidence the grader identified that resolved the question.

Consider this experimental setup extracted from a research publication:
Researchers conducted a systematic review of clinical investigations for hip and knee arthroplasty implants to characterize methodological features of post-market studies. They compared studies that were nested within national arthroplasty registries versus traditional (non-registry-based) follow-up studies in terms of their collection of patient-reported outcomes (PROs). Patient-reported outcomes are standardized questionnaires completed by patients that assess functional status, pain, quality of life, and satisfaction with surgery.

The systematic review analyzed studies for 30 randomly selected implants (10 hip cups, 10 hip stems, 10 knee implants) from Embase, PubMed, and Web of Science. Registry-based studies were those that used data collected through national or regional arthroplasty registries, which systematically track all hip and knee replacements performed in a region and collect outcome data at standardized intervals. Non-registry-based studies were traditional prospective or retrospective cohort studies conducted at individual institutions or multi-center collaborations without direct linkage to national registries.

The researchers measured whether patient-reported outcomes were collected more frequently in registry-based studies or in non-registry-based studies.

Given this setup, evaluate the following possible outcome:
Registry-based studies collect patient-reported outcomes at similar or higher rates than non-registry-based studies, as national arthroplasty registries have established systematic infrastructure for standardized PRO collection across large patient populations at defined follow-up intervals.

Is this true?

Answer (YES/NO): NO